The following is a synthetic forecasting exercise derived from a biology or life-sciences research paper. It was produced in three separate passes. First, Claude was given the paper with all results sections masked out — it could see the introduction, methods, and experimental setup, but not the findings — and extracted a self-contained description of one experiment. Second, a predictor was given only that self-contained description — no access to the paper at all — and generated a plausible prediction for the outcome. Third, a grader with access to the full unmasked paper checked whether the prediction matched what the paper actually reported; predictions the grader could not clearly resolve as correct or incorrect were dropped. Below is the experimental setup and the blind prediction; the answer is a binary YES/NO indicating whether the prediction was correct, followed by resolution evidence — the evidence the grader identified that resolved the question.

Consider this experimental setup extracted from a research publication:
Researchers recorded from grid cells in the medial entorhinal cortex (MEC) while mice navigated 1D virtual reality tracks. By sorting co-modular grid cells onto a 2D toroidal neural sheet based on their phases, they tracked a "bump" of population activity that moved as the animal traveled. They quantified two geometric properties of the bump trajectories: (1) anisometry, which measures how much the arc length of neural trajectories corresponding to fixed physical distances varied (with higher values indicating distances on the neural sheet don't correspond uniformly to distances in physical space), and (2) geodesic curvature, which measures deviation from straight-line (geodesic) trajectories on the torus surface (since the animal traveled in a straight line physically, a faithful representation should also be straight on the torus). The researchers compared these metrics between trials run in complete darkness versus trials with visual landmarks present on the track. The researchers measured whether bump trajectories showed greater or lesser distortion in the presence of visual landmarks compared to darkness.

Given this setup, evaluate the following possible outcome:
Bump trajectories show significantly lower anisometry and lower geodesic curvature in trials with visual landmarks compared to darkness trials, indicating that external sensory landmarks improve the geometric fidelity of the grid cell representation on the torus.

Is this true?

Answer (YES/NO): NO